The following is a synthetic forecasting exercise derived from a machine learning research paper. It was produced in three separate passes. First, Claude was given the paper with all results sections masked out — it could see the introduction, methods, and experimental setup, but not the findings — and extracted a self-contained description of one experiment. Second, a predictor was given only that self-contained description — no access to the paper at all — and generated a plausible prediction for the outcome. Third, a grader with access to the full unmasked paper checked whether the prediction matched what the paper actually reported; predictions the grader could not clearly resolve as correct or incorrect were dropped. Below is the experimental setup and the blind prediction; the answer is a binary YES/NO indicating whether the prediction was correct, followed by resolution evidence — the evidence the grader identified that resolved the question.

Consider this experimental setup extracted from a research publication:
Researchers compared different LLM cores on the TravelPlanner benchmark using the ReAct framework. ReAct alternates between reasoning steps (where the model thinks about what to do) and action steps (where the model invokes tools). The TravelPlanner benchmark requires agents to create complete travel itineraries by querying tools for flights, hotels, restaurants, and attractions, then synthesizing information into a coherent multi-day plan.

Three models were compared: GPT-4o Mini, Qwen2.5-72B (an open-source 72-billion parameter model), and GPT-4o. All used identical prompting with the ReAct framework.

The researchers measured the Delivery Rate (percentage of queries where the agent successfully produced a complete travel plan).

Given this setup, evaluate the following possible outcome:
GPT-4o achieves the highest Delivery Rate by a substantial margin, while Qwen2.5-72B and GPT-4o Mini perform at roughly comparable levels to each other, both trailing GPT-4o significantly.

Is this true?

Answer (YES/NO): NO